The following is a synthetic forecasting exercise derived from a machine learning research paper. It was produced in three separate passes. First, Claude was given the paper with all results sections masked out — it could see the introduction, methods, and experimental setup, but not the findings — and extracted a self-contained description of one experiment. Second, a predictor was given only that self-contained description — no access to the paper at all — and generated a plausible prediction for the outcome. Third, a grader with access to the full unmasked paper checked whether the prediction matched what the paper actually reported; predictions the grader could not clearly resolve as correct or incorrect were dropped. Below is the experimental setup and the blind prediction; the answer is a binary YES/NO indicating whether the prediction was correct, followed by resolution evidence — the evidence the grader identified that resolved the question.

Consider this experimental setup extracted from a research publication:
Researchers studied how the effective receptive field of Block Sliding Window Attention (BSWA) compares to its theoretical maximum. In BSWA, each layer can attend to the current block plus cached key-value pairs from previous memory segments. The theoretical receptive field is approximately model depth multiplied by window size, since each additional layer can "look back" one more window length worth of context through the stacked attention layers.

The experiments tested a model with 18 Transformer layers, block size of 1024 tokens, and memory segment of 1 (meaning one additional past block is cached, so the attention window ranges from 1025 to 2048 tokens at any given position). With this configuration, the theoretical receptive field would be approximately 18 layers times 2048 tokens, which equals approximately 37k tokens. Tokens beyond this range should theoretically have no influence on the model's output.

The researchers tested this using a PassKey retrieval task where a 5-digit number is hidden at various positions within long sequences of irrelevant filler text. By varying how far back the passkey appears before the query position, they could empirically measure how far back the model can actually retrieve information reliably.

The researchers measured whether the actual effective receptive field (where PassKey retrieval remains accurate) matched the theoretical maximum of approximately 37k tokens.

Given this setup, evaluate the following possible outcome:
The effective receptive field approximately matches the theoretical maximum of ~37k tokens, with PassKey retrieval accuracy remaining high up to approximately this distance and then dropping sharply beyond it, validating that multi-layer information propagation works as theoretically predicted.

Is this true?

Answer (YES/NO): NO